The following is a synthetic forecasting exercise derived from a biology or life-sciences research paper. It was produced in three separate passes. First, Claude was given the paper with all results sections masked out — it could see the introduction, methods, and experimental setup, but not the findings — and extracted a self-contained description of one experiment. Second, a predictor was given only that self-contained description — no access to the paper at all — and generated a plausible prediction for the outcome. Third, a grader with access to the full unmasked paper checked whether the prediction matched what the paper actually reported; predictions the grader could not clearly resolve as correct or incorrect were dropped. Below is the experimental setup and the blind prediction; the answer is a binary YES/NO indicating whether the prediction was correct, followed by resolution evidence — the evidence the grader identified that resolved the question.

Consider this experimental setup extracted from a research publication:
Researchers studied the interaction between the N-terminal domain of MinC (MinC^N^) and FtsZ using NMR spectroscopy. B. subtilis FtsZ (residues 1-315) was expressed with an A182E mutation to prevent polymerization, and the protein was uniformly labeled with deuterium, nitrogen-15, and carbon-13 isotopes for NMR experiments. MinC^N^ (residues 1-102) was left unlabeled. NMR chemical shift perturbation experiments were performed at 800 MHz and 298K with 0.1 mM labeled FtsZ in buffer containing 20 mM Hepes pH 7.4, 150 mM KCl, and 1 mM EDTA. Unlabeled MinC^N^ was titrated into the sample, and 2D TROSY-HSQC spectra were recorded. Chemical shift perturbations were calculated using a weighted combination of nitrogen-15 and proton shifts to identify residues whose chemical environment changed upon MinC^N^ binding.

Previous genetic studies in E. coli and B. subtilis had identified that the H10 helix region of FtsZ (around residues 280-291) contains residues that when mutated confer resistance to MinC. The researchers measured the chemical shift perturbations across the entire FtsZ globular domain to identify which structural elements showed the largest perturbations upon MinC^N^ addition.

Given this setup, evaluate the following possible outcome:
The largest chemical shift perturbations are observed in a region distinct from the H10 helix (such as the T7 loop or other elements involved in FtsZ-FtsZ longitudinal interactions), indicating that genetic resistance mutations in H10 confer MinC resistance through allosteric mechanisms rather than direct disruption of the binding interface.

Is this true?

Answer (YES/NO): NO